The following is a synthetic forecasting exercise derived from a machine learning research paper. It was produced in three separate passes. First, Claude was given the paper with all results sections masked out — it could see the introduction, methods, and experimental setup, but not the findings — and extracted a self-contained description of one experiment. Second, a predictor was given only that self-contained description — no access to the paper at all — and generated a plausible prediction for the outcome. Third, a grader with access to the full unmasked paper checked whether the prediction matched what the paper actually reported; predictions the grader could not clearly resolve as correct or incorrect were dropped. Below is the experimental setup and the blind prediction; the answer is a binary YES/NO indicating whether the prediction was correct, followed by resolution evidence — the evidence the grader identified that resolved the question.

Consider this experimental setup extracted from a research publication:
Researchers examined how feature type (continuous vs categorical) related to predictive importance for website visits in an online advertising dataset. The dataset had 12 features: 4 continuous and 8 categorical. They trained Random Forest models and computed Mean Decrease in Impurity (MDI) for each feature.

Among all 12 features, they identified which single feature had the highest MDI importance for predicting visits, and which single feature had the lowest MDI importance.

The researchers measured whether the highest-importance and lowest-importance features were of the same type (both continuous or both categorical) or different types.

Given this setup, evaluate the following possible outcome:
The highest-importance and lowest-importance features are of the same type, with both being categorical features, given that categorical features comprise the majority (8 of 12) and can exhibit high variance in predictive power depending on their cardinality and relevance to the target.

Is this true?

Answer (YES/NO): NO